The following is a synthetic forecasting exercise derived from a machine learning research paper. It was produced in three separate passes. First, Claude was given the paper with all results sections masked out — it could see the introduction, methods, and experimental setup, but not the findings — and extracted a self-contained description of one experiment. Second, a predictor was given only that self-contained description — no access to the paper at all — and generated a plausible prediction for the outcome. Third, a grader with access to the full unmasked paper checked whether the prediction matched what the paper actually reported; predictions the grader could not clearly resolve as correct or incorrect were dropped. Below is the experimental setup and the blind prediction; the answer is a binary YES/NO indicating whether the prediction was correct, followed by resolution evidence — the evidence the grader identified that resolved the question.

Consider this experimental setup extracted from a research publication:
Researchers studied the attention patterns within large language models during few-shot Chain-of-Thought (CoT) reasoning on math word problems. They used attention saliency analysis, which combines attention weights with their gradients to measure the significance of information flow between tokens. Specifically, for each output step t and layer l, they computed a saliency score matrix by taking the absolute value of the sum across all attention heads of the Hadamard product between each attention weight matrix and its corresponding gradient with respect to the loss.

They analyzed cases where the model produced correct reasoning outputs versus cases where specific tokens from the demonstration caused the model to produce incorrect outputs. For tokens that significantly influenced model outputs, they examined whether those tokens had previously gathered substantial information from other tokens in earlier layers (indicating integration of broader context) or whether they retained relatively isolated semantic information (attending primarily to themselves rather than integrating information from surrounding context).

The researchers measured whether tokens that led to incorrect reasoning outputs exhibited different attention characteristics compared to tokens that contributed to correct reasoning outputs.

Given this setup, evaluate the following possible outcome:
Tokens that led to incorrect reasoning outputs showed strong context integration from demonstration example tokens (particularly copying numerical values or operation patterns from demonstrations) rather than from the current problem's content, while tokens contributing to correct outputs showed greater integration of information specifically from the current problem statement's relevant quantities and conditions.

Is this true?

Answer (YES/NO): NO